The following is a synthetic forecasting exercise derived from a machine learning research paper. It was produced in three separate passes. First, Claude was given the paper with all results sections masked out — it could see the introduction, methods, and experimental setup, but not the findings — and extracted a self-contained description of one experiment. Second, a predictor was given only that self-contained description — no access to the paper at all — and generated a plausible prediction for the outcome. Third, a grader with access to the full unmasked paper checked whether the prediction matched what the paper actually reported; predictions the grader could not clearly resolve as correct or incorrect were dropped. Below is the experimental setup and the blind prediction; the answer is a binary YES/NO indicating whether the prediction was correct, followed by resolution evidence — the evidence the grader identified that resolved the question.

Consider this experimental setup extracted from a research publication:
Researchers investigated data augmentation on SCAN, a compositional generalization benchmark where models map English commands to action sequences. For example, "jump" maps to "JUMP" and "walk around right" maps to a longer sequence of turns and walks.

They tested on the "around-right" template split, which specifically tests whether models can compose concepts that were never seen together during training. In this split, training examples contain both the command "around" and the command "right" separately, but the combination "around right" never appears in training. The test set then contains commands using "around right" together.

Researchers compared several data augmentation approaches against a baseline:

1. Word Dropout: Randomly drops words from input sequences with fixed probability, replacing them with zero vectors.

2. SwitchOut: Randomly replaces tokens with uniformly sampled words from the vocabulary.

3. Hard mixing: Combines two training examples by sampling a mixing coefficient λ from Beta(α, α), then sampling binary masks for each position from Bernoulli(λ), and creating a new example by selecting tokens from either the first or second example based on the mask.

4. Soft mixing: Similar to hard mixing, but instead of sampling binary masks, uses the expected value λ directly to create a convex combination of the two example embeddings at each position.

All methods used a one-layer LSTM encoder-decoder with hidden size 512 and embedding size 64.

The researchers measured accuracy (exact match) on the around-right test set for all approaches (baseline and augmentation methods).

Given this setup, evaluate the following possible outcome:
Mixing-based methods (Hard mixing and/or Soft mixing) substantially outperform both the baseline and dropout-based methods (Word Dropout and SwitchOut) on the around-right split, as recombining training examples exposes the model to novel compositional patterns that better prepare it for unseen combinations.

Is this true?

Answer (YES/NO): NO